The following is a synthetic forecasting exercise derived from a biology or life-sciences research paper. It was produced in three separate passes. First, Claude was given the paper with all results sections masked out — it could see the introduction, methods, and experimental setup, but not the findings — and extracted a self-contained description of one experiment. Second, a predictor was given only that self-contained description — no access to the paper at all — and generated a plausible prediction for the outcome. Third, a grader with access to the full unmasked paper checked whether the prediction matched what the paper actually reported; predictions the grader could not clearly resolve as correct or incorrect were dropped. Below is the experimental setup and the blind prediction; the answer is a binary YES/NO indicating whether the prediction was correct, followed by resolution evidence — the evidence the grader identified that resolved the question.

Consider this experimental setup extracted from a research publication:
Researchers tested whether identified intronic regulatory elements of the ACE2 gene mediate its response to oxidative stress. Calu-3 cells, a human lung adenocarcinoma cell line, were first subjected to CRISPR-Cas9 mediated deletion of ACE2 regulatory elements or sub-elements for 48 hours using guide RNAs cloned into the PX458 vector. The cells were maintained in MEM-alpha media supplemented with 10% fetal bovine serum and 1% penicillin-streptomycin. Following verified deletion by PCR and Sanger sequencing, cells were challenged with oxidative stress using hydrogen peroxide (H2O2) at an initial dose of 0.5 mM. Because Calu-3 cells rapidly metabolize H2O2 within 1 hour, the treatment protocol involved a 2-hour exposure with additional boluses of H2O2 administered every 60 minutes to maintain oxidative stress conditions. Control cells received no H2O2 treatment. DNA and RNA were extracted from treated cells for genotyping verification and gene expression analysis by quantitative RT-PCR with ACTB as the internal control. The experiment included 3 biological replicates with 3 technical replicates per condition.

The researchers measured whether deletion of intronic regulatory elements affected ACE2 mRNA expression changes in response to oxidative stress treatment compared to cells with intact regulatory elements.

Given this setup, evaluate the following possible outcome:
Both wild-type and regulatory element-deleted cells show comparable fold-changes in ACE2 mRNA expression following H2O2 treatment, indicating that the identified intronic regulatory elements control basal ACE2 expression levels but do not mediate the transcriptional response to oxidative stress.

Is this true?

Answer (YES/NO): NO